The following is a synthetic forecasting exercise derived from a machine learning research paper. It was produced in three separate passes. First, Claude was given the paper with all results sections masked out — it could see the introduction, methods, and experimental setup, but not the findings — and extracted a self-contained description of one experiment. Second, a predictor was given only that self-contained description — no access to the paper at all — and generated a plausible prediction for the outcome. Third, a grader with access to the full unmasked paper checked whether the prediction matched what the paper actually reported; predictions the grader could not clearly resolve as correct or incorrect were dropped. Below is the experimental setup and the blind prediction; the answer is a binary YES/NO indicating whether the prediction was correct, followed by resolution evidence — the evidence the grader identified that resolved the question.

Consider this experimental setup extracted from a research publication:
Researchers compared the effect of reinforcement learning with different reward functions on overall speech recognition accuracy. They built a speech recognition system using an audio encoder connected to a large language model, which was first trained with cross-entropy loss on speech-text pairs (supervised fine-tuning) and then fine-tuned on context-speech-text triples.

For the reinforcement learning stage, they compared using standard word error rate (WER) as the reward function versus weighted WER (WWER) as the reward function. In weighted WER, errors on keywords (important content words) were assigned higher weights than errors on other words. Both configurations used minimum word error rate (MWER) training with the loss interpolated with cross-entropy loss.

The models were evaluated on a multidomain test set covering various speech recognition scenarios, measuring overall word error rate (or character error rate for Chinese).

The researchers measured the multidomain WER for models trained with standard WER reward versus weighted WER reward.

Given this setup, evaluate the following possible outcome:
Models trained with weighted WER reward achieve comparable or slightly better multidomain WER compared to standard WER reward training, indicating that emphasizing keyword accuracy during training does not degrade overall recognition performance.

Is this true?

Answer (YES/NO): YES